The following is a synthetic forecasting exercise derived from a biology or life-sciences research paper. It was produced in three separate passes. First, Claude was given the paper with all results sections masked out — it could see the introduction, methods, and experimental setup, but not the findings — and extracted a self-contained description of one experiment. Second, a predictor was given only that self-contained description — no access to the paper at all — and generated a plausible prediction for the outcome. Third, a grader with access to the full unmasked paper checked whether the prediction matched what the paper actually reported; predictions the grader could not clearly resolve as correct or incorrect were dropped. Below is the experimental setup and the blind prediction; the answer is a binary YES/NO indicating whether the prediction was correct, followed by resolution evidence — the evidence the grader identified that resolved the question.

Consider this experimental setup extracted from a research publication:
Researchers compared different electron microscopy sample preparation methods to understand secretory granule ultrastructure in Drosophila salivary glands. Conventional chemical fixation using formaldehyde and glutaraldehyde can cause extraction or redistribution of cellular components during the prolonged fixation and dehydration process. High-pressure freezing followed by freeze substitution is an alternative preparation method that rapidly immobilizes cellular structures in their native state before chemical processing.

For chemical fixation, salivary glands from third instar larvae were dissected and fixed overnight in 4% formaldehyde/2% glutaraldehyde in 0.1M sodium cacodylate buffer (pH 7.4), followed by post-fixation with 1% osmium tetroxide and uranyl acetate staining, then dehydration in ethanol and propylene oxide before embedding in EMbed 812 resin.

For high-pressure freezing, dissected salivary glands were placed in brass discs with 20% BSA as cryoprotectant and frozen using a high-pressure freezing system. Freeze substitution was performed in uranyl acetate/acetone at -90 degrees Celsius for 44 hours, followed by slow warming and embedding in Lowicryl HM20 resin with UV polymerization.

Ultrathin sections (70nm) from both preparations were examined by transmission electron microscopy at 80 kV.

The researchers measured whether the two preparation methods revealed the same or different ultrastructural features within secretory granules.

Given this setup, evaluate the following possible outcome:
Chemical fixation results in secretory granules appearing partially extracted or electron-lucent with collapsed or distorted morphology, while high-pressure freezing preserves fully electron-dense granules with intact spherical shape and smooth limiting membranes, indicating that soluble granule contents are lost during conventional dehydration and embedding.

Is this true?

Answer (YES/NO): NO